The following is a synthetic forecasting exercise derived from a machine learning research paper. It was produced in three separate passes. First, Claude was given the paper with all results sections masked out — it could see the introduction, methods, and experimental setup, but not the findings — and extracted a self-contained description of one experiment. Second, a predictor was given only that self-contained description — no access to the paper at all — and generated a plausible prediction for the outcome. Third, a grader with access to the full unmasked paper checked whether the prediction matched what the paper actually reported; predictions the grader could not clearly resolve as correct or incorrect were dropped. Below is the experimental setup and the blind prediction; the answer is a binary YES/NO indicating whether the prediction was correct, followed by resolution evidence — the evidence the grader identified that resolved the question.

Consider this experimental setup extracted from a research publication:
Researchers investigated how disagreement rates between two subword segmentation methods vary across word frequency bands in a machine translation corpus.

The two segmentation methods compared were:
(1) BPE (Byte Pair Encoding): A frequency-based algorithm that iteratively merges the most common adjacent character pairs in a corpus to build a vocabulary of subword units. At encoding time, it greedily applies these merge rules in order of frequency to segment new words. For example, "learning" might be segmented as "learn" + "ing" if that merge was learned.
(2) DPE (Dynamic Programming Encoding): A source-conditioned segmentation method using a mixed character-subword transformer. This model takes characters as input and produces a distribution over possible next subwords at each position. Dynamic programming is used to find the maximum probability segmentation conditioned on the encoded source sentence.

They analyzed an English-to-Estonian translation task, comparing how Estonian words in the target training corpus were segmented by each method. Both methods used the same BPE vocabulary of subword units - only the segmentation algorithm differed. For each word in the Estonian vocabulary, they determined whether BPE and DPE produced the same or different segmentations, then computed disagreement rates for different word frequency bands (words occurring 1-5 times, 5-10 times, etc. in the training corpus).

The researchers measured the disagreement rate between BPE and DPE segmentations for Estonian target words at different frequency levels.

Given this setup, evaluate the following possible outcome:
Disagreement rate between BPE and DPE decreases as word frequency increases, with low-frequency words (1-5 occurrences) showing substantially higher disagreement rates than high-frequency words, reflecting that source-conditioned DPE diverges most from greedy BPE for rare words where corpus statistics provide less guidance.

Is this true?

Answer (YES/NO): YES